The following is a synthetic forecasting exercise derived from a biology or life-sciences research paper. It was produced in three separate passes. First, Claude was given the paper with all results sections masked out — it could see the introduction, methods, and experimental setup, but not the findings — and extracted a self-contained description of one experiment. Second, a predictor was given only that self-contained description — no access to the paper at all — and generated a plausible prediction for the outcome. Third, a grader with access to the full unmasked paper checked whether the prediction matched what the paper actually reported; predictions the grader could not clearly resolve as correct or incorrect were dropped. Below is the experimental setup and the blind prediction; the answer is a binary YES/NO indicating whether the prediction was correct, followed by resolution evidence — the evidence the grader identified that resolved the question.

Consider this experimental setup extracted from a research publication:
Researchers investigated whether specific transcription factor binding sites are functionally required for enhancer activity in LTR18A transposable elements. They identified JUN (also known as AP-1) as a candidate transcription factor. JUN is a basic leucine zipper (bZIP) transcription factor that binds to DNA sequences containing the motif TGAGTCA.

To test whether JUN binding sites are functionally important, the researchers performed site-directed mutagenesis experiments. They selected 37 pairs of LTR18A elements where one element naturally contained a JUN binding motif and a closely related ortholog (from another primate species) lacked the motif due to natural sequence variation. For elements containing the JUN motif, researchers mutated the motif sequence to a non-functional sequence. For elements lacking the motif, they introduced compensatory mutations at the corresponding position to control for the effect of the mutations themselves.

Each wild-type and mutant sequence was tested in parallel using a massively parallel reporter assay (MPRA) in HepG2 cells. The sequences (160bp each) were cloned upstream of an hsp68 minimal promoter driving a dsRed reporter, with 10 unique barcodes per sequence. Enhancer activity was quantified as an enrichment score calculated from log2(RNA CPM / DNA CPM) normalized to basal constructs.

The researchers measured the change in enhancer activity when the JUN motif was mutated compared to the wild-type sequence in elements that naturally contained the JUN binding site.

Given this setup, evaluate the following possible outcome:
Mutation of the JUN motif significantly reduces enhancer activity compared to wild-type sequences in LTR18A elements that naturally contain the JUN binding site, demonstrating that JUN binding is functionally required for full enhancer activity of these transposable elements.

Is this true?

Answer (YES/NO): YES